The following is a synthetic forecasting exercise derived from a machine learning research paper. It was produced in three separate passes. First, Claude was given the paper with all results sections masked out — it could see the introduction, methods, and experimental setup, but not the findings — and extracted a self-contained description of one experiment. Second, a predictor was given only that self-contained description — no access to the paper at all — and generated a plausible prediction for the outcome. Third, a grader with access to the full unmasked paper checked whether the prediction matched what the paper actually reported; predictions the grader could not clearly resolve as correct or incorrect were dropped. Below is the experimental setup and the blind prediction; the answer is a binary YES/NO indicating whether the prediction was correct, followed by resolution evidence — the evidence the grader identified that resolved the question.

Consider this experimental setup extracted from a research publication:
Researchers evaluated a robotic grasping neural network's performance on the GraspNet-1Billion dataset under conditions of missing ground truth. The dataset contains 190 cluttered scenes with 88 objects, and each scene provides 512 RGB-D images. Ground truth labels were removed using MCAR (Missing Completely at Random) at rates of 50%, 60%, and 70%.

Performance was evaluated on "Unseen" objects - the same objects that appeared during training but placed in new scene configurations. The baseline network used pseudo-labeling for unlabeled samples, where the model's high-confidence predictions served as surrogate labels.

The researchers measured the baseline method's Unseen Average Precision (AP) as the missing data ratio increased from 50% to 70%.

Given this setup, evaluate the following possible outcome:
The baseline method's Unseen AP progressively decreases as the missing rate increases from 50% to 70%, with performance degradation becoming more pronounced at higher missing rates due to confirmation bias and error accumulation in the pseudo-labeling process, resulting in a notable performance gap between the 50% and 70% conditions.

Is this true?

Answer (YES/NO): YES